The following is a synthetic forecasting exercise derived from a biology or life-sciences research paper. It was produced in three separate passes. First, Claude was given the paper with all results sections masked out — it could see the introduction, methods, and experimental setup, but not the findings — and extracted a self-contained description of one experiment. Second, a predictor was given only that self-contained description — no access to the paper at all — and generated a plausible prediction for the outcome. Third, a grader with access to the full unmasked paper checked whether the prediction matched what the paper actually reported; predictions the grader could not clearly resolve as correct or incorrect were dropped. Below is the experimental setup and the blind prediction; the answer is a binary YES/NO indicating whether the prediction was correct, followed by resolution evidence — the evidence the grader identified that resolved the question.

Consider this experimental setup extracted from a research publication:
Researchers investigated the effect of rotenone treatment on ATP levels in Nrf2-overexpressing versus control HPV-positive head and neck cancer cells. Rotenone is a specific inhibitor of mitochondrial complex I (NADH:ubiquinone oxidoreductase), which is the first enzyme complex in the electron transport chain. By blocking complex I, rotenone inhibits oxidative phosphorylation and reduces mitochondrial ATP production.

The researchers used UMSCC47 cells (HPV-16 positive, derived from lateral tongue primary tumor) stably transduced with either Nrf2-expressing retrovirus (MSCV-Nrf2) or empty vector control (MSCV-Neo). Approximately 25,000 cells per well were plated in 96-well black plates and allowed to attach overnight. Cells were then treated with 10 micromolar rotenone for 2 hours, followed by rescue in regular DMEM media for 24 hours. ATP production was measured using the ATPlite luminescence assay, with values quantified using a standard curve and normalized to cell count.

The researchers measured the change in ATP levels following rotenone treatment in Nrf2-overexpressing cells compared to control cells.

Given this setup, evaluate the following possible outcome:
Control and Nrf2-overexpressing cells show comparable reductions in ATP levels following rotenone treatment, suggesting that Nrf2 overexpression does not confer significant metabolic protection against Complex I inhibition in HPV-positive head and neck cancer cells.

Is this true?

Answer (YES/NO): NO